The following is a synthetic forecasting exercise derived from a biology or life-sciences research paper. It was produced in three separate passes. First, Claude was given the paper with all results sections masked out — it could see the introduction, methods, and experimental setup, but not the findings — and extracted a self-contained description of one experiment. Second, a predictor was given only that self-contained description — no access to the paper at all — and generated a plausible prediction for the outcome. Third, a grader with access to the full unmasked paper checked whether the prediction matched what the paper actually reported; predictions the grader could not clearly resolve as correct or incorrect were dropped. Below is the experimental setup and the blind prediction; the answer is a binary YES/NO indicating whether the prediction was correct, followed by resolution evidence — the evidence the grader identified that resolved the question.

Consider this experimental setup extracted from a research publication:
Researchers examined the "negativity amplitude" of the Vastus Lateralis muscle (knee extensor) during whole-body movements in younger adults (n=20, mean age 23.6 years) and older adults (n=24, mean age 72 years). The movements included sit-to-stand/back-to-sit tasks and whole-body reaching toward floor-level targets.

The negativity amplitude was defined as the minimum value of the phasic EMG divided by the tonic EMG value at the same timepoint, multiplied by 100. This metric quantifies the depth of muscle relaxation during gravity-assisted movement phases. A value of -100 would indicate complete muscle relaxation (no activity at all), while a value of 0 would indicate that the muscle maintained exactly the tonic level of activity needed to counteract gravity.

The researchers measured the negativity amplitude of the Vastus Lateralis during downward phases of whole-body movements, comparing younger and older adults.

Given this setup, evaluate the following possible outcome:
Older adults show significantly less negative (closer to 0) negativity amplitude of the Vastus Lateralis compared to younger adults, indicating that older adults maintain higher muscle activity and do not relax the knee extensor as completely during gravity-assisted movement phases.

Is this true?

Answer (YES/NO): NO